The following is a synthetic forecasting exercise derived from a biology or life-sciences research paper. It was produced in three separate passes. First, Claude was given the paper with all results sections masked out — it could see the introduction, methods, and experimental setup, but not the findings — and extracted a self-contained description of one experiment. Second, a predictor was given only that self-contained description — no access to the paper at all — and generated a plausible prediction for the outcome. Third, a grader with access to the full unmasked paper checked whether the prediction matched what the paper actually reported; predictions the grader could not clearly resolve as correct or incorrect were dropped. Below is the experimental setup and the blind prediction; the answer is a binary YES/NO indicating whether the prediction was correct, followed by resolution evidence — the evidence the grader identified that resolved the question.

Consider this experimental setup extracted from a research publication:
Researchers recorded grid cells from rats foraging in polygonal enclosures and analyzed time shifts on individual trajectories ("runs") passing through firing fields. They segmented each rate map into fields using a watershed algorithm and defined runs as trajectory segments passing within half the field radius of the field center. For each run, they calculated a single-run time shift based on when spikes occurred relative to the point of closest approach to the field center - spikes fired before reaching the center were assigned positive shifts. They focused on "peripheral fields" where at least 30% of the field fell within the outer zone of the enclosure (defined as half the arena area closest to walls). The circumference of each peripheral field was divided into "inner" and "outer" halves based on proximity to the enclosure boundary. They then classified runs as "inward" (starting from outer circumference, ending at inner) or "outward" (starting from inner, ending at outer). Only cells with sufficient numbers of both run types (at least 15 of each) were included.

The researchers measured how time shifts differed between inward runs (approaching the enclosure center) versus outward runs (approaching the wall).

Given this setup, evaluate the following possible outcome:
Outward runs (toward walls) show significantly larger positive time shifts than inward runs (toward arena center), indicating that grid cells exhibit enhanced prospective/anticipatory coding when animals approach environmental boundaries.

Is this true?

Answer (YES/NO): NO